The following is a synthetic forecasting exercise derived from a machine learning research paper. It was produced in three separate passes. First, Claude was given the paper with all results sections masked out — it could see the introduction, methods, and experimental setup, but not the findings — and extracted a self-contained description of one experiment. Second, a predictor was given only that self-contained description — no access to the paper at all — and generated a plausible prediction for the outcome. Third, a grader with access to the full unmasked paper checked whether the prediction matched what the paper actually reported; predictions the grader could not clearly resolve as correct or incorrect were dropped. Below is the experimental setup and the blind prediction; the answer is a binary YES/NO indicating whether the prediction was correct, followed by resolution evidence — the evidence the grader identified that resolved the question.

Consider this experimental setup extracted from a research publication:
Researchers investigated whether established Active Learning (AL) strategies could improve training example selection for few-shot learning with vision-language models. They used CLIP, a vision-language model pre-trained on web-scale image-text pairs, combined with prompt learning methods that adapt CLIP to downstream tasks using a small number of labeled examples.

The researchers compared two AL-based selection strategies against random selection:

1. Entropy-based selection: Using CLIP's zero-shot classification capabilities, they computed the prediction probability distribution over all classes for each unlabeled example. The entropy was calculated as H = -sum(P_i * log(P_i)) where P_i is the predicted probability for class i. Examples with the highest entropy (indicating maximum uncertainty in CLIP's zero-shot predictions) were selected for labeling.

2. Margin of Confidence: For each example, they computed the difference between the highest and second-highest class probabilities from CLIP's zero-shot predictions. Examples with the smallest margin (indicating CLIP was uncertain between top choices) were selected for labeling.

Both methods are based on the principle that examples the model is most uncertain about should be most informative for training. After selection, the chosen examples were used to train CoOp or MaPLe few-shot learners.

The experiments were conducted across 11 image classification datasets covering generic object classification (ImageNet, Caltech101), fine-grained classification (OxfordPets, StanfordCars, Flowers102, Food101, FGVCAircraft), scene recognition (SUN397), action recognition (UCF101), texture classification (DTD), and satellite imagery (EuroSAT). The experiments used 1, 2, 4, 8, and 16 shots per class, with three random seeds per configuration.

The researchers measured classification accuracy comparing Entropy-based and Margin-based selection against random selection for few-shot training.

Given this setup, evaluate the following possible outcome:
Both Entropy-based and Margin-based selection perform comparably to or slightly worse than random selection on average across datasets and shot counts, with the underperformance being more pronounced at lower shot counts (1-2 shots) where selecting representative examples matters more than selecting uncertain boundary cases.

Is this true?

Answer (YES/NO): NO